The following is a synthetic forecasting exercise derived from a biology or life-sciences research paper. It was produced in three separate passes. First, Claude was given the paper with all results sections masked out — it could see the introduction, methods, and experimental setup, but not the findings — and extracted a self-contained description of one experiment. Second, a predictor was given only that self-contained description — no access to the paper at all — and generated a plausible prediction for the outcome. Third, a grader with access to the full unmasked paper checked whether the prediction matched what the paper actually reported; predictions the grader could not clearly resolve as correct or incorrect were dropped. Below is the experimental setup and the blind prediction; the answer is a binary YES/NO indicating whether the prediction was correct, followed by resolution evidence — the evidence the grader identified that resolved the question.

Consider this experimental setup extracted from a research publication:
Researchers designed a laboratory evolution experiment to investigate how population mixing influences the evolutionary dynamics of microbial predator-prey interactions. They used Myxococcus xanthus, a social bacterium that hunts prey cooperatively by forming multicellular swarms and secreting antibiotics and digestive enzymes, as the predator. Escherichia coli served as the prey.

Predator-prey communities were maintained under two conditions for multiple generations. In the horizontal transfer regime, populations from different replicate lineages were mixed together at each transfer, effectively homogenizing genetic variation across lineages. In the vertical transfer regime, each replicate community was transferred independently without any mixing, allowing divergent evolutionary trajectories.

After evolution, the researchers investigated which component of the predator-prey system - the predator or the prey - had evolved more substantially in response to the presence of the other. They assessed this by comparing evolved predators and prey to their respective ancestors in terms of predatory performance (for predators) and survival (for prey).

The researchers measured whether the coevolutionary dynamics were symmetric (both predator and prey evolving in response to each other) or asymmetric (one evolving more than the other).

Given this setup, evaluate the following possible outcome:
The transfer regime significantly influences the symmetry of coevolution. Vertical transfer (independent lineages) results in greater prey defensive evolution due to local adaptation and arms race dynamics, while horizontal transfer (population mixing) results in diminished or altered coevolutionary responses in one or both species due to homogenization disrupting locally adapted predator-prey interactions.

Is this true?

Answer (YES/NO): NO